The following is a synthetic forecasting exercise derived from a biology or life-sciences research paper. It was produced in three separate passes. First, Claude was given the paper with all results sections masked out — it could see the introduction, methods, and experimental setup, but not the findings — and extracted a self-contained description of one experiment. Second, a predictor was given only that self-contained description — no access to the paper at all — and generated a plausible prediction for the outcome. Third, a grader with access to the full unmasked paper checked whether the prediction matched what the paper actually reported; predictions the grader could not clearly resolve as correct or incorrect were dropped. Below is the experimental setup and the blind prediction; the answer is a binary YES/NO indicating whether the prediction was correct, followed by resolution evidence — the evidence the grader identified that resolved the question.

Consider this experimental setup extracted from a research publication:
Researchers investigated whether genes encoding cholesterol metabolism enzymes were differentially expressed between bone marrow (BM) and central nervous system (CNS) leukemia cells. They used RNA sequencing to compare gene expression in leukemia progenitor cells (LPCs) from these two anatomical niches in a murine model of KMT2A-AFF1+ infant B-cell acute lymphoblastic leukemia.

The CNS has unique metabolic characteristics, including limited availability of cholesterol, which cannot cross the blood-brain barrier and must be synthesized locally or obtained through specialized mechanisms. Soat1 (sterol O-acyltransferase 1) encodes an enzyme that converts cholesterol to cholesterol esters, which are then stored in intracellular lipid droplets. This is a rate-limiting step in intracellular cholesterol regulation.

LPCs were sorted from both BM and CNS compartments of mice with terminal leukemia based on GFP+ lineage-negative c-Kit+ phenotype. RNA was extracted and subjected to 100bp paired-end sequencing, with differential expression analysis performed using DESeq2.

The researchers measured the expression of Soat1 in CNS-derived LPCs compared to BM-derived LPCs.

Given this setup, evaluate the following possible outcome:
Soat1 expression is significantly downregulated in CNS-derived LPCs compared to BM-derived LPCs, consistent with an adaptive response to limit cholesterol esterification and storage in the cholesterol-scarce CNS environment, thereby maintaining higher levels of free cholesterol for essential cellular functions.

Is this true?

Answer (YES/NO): NO